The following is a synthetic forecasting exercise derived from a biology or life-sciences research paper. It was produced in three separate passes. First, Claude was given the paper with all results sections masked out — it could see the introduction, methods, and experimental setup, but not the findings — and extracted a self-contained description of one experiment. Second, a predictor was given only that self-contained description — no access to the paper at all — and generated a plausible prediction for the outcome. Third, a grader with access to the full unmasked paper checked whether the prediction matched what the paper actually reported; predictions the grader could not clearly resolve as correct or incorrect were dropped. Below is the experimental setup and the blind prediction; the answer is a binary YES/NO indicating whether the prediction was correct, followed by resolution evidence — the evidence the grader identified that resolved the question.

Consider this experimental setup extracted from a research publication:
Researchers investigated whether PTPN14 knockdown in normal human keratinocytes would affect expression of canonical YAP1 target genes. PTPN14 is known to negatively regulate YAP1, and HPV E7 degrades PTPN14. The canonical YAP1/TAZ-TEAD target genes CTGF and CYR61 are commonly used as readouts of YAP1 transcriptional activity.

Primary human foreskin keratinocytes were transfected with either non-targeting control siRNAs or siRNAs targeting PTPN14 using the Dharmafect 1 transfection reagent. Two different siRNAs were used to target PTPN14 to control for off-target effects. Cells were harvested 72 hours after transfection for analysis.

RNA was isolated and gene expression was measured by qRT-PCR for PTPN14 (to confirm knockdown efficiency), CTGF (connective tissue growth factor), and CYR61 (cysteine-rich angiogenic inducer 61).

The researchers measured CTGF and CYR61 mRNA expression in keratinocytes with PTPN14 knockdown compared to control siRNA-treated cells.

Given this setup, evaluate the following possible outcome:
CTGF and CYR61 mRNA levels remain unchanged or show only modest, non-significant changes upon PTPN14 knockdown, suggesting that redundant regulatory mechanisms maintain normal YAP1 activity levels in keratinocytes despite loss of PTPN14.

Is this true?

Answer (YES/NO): YES